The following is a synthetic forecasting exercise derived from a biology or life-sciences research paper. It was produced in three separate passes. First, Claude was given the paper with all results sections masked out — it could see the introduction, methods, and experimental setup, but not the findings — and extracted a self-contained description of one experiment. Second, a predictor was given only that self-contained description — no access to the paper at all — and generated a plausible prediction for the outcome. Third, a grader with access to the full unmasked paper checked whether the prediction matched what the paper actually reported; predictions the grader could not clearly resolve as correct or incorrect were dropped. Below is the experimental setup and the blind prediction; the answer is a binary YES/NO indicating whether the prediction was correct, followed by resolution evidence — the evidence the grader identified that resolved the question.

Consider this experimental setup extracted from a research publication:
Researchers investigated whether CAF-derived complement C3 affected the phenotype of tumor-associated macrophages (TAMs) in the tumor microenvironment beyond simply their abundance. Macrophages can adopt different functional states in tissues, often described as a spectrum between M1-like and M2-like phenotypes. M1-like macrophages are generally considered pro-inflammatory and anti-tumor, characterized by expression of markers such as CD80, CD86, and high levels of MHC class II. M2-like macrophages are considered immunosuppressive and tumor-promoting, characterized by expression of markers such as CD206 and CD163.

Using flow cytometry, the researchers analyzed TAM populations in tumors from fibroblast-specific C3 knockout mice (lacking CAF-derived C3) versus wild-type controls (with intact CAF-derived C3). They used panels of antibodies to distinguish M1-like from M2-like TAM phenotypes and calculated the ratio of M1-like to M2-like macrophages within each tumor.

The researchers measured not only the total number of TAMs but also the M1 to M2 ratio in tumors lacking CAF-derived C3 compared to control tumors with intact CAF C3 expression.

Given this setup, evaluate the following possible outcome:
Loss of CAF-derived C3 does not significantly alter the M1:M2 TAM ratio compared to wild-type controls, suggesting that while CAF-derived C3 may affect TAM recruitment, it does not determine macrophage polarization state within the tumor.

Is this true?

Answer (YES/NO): NO